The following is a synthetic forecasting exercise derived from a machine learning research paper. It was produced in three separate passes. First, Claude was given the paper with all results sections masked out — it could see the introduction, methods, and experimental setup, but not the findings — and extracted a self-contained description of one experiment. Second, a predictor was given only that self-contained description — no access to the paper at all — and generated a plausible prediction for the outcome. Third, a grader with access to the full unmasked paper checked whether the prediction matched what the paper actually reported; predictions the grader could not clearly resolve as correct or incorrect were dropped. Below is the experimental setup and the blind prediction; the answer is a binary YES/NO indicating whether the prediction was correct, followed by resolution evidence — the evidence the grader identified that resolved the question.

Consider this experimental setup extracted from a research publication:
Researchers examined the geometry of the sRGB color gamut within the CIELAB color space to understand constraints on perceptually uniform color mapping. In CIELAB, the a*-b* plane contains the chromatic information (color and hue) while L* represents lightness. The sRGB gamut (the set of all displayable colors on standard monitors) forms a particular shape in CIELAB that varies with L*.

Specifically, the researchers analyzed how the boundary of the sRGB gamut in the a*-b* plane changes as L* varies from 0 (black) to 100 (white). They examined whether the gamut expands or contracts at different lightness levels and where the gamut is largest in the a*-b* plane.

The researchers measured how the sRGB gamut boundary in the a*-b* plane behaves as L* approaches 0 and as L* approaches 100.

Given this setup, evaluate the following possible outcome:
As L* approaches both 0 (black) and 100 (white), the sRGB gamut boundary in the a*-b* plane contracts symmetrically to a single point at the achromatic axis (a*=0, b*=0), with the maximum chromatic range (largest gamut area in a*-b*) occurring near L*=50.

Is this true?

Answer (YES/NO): NO